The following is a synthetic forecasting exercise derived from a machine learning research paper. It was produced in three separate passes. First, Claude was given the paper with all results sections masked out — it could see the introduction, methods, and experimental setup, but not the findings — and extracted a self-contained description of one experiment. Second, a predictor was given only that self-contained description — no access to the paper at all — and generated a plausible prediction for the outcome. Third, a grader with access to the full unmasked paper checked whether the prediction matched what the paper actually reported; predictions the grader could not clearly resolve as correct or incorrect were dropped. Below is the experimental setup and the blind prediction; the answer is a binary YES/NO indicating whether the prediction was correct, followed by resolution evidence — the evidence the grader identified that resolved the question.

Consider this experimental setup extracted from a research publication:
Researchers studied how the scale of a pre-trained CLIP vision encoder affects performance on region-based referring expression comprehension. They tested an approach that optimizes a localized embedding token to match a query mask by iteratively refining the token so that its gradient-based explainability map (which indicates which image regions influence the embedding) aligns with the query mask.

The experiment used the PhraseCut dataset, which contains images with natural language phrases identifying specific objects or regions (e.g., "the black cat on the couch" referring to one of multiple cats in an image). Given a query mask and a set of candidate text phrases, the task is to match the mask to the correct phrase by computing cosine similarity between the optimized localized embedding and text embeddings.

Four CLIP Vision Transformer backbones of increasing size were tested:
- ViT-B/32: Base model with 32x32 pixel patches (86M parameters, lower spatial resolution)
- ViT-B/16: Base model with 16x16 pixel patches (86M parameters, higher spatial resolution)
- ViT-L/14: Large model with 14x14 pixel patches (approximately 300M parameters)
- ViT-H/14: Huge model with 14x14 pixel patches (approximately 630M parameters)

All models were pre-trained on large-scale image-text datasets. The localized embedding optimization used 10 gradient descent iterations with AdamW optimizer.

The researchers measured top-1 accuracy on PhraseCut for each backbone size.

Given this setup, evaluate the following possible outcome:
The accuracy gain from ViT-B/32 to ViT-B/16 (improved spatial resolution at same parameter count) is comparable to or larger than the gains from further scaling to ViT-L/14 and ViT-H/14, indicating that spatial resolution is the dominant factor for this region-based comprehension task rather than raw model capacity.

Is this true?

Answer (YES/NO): NO